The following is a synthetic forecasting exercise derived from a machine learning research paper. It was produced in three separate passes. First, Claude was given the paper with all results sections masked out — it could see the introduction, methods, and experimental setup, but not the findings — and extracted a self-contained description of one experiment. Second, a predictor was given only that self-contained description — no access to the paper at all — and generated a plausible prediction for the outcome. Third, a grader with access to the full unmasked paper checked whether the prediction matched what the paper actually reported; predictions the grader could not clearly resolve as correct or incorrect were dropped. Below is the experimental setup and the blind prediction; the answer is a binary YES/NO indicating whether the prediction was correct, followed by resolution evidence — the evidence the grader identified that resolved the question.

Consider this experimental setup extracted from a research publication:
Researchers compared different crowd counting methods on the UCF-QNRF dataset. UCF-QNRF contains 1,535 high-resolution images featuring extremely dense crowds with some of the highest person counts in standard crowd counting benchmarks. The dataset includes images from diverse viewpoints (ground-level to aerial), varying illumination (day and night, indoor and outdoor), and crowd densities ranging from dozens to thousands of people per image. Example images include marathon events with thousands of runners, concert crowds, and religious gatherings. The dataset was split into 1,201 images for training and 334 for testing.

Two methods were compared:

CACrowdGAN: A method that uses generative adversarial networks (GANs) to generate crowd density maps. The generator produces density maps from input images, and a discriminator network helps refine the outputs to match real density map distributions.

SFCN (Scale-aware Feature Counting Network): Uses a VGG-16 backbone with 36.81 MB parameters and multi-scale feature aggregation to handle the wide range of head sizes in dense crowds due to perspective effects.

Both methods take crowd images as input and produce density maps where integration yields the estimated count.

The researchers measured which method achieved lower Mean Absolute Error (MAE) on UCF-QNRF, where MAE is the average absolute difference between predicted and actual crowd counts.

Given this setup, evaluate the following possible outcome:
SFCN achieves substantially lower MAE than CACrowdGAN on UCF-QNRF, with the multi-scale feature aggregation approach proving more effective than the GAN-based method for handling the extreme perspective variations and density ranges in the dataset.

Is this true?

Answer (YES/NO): YES